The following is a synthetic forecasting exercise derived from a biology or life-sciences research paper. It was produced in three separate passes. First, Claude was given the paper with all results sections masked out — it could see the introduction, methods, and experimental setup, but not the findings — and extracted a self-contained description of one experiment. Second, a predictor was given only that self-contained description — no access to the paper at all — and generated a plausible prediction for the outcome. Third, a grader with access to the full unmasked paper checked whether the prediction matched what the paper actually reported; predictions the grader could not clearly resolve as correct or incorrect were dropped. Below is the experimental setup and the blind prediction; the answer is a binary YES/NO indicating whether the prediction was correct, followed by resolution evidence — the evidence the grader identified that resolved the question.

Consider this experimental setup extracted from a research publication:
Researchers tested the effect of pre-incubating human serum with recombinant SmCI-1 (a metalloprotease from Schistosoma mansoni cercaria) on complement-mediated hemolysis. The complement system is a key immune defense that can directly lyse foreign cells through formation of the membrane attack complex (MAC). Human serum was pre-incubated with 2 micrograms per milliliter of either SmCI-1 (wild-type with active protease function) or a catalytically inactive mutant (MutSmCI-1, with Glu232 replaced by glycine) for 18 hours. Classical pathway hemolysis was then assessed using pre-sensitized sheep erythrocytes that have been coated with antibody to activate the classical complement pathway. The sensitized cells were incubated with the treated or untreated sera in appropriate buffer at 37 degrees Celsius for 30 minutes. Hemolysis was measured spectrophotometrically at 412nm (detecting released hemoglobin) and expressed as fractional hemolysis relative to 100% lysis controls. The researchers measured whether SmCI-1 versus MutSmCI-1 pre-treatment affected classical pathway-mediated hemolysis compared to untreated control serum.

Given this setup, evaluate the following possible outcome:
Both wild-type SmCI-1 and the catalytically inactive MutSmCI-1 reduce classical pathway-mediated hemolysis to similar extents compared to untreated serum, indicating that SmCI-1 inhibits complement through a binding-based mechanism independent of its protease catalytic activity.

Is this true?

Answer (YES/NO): NO